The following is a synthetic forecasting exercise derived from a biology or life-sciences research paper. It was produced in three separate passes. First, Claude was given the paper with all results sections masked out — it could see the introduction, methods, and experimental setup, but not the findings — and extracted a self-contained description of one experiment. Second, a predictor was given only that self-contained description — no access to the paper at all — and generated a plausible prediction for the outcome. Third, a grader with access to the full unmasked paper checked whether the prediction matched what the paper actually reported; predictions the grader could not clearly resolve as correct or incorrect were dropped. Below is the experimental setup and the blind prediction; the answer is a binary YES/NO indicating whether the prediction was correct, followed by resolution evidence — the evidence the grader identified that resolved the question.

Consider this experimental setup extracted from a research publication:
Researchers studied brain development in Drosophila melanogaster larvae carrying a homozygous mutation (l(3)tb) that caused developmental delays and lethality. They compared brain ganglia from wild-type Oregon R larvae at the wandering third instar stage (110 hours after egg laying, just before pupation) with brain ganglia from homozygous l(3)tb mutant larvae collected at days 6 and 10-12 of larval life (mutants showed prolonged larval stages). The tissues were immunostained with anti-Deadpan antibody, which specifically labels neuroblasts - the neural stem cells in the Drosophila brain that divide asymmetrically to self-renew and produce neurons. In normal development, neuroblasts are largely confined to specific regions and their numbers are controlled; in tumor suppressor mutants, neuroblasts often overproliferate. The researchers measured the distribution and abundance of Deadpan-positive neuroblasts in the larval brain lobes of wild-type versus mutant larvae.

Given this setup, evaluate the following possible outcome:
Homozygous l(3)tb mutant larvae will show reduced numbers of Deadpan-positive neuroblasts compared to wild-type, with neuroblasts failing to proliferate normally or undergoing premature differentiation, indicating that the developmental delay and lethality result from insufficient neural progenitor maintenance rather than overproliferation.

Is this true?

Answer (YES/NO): NO